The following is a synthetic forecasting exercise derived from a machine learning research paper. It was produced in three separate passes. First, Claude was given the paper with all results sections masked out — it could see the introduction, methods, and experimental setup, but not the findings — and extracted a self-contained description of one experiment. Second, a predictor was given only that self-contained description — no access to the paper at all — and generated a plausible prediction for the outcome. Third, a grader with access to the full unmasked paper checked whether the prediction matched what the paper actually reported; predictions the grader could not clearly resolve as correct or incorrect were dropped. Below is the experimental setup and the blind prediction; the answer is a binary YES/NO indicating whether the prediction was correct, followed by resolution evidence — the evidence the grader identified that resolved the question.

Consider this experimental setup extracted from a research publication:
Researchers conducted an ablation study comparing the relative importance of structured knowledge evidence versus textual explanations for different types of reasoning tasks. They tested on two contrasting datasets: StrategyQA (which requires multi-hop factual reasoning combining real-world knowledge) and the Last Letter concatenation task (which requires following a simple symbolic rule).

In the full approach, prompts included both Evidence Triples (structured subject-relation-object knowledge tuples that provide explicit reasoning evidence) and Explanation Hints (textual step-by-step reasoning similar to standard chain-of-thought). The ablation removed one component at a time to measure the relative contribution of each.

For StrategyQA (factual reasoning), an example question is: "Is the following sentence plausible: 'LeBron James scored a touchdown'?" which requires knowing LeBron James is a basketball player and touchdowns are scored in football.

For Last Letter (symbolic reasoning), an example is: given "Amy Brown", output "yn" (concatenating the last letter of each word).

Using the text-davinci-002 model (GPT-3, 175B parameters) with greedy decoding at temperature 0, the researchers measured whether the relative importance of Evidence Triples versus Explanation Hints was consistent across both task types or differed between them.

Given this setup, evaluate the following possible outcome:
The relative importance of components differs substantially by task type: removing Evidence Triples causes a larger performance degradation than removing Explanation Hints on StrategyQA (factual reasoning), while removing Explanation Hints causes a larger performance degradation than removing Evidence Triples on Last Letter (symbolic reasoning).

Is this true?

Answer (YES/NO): NO